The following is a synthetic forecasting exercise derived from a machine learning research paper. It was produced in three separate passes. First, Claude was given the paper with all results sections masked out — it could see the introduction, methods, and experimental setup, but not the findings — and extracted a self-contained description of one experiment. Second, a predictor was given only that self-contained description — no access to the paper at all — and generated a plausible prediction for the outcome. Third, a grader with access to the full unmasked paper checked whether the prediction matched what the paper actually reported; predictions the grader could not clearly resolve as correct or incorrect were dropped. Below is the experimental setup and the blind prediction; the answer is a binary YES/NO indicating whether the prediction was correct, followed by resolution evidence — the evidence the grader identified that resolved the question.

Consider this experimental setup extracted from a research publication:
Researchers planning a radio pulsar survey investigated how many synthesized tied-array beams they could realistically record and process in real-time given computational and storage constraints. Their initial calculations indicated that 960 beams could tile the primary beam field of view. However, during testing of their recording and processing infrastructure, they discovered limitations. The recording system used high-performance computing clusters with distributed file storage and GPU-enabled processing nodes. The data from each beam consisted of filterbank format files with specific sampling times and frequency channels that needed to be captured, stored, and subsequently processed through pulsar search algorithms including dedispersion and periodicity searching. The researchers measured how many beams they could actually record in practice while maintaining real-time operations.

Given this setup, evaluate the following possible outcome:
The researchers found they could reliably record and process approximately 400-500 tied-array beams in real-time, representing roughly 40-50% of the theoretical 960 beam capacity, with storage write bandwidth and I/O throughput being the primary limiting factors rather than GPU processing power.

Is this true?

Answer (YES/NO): NO